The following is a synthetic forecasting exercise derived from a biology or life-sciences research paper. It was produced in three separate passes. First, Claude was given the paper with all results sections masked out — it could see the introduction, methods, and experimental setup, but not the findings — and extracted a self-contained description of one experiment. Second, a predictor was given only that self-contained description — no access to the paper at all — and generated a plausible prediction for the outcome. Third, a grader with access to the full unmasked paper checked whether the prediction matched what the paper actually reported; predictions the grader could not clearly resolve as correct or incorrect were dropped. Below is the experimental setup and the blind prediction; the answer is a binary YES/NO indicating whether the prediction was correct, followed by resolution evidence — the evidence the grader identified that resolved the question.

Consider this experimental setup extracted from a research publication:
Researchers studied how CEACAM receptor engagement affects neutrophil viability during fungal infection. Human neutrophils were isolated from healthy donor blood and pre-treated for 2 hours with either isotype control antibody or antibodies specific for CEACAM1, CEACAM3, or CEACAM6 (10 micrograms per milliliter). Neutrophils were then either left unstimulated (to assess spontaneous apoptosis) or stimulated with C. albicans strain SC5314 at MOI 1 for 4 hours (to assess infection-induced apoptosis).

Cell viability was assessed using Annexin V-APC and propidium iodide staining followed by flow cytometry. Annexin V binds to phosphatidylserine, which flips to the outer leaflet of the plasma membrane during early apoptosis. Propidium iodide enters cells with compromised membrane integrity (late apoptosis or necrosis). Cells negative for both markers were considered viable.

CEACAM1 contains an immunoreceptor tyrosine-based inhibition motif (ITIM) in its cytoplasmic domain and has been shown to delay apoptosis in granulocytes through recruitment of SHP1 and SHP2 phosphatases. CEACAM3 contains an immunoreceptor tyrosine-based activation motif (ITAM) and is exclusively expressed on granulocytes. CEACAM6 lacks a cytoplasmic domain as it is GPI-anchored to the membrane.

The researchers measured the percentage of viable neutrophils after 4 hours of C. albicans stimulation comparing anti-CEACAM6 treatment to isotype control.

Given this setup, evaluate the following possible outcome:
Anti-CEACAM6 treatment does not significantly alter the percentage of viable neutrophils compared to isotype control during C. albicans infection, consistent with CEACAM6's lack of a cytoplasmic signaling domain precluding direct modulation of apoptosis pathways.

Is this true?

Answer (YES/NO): NO